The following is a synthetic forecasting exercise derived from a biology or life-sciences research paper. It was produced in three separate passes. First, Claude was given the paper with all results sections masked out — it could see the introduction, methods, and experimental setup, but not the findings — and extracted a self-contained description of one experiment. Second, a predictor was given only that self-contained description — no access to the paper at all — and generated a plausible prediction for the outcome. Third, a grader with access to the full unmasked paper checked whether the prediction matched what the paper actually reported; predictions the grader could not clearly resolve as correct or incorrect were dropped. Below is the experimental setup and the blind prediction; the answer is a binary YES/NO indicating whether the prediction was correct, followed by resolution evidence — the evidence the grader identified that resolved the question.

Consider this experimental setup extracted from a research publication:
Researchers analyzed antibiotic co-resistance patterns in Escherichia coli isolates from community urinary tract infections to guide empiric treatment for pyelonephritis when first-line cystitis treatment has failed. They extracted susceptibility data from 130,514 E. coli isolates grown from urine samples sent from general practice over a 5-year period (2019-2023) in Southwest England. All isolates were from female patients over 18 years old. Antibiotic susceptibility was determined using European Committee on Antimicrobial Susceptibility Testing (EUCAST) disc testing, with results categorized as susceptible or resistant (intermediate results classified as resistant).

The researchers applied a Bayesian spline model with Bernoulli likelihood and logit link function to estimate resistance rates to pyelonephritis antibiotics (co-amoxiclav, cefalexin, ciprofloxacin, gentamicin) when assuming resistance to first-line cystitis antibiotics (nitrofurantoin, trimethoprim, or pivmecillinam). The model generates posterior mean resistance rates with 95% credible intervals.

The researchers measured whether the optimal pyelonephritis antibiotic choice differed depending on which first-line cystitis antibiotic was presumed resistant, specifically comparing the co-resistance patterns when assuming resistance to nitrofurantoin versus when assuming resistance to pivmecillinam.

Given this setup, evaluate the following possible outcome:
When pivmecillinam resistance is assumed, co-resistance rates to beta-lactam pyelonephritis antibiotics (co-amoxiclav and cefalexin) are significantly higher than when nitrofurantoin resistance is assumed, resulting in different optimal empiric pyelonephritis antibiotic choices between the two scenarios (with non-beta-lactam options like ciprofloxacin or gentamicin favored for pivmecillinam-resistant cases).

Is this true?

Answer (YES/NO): NO